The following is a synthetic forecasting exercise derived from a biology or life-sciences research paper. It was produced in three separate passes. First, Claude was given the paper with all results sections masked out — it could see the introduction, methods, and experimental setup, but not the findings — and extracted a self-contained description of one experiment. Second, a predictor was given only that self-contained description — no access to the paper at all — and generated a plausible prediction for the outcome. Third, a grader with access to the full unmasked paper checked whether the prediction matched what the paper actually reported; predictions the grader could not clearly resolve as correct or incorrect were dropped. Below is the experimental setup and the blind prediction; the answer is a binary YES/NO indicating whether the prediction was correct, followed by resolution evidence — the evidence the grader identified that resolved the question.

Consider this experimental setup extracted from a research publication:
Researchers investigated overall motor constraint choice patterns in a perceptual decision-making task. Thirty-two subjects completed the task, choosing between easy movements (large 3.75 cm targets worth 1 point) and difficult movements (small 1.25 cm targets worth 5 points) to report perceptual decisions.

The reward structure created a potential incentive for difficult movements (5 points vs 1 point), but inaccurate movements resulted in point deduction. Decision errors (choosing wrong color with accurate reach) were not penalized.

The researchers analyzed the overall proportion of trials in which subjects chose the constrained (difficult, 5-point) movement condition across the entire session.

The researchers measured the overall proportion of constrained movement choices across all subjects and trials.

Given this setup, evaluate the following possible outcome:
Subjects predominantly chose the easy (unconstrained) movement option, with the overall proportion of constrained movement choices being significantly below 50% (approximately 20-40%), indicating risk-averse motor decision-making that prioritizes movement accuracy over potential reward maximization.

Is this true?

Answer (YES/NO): NO